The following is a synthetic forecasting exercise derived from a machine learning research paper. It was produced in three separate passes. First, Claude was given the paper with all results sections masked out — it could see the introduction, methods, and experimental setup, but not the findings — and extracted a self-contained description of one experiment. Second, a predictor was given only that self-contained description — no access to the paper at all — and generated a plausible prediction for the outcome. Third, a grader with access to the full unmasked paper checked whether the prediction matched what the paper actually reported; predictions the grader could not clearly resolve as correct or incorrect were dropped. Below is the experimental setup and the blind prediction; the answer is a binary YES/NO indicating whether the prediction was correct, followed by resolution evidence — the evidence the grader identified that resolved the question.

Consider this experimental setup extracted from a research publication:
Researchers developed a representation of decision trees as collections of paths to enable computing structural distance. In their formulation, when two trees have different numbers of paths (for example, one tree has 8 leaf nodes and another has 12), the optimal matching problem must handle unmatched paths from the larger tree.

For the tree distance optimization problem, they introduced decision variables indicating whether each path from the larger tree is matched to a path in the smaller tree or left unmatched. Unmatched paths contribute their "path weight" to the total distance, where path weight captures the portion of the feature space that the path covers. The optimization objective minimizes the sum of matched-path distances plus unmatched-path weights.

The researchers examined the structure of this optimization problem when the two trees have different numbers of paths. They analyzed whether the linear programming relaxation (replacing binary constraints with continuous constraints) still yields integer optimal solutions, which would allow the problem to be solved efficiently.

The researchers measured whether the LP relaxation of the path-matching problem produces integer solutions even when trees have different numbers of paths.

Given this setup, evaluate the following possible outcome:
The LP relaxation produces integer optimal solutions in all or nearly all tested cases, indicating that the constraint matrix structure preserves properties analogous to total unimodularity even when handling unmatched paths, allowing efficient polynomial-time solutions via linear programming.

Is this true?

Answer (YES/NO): YES